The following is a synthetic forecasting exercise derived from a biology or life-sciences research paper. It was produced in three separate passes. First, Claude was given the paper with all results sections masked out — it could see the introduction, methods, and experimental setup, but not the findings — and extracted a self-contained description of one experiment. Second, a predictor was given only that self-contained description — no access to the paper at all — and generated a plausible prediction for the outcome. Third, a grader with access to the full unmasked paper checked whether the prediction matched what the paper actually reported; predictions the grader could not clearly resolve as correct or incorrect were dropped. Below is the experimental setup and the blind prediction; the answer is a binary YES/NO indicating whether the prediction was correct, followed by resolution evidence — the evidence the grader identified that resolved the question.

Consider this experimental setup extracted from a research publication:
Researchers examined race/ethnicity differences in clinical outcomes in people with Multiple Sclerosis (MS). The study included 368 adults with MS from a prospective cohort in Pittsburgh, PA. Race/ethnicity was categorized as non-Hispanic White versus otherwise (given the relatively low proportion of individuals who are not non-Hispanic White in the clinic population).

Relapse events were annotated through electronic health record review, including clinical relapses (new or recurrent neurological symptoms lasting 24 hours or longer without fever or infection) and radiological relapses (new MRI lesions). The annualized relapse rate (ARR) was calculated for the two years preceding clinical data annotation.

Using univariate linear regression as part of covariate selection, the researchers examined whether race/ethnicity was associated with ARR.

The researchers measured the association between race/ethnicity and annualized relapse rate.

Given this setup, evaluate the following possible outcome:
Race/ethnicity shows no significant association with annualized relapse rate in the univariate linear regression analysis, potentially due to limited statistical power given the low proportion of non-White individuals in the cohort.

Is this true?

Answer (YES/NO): NO